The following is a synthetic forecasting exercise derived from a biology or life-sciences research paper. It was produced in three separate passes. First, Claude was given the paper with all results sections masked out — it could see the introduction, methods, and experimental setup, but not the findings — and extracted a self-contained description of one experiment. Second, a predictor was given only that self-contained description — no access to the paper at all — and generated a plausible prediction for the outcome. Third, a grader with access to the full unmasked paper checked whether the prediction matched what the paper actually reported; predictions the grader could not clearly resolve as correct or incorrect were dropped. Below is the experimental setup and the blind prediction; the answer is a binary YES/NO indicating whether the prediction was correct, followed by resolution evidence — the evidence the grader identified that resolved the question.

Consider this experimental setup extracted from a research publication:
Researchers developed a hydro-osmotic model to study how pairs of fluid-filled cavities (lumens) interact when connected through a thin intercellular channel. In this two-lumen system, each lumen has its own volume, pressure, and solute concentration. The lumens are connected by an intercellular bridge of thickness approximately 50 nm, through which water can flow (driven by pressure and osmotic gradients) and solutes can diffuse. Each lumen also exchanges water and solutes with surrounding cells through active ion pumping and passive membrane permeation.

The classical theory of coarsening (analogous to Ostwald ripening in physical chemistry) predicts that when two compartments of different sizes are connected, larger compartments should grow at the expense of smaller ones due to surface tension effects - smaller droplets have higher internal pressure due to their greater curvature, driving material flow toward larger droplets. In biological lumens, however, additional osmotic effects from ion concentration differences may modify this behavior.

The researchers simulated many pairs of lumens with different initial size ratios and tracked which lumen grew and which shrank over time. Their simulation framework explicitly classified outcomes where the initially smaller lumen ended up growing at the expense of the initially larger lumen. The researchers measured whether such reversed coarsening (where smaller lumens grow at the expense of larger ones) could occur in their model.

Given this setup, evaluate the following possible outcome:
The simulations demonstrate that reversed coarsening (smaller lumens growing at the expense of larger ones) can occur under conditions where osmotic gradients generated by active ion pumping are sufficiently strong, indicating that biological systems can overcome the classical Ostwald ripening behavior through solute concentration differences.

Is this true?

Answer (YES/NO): YES